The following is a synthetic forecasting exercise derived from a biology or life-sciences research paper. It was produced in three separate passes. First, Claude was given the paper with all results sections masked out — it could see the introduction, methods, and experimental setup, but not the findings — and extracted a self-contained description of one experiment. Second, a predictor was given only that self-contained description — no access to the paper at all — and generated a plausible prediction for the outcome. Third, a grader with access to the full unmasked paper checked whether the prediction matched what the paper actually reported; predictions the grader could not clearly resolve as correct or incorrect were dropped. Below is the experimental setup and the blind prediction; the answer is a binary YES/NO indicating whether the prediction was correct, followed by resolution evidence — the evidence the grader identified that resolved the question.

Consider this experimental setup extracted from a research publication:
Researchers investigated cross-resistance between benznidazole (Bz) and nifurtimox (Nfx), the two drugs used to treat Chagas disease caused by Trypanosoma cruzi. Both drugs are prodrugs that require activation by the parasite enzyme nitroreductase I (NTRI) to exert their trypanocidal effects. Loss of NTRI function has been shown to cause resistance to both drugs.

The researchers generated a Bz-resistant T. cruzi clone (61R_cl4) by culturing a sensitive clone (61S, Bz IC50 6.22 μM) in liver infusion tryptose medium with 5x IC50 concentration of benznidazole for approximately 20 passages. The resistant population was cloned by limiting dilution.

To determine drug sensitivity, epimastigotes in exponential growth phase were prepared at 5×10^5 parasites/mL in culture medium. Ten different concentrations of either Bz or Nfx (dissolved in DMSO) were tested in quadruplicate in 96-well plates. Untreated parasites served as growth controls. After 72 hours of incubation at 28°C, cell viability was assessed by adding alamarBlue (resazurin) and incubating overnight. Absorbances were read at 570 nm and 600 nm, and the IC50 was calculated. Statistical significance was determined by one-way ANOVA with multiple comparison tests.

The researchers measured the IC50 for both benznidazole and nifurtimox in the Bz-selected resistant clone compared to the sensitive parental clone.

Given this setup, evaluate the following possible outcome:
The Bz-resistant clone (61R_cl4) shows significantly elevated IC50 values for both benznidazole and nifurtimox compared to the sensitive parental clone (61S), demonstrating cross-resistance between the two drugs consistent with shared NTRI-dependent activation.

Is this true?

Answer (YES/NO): NO